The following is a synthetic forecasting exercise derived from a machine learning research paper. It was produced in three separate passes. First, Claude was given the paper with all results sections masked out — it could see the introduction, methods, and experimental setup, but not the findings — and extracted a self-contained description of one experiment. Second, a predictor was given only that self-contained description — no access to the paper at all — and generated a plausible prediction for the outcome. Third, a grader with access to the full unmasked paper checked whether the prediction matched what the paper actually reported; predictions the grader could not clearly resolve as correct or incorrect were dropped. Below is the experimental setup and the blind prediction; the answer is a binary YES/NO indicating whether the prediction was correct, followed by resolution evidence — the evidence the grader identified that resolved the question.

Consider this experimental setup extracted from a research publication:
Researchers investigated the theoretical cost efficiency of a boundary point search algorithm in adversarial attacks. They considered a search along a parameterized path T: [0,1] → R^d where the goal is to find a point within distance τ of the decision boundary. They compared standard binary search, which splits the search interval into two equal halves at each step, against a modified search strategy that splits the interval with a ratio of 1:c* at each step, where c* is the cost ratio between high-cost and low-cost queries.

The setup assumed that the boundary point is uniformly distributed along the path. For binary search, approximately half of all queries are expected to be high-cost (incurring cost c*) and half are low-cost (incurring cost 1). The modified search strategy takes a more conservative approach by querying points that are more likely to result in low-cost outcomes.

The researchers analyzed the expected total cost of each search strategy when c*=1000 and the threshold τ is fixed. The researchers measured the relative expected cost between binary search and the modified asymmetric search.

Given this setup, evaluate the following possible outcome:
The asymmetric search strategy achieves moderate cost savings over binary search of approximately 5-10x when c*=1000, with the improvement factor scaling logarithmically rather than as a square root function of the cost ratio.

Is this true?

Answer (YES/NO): NO